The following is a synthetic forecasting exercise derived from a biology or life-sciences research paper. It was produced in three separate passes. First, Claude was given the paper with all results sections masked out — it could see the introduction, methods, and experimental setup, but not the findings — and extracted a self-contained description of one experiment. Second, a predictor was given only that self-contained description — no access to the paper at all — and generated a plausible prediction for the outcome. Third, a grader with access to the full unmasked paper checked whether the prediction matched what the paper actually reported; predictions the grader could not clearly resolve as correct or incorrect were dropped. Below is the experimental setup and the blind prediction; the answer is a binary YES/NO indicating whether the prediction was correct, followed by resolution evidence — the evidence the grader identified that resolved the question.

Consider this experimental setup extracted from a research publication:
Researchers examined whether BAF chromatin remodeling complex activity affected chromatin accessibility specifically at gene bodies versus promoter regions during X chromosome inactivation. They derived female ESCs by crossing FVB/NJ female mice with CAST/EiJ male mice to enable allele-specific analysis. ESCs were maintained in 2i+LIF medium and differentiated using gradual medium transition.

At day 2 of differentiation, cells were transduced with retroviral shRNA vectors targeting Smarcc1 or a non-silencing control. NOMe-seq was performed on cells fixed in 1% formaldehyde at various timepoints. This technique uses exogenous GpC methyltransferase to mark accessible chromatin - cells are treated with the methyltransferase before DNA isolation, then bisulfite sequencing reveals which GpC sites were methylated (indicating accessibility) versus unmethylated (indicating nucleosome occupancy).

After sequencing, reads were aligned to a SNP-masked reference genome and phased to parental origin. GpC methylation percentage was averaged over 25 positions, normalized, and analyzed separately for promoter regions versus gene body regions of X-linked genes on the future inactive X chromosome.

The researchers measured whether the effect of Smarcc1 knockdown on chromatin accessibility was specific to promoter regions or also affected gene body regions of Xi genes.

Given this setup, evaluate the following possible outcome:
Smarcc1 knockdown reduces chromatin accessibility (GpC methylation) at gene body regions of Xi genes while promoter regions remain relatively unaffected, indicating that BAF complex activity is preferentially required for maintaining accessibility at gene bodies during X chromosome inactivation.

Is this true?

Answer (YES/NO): NO